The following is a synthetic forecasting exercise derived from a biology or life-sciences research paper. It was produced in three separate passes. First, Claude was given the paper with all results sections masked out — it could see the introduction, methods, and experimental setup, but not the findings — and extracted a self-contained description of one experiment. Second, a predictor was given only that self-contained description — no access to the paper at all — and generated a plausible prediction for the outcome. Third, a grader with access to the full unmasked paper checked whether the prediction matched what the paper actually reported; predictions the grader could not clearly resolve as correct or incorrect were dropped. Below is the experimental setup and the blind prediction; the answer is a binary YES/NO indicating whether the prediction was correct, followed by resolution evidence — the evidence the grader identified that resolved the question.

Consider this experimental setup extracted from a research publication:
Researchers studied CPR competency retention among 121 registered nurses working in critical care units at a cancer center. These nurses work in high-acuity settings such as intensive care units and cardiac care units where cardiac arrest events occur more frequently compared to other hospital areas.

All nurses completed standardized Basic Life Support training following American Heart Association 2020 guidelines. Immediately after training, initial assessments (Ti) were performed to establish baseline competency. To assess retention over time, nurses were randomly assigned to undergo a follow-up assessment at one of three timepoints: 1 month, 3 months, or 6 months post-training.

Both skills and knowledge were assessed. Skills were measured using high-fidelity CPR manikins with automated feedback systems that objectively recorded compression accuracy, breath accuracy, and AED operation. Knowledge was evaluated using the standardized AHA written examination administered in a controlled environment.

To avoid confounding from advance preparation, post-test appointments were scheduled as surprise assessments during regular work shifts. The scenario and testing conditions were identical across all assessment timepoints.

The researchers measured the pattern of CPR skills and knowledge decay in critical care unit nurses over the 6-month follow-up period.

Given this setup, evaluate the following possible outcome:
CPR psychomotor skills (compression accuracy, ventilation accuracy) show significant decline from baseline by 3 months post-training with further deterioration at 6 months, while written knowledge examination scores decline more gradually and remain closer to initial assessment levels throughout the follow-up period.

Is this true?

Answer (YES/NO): NO